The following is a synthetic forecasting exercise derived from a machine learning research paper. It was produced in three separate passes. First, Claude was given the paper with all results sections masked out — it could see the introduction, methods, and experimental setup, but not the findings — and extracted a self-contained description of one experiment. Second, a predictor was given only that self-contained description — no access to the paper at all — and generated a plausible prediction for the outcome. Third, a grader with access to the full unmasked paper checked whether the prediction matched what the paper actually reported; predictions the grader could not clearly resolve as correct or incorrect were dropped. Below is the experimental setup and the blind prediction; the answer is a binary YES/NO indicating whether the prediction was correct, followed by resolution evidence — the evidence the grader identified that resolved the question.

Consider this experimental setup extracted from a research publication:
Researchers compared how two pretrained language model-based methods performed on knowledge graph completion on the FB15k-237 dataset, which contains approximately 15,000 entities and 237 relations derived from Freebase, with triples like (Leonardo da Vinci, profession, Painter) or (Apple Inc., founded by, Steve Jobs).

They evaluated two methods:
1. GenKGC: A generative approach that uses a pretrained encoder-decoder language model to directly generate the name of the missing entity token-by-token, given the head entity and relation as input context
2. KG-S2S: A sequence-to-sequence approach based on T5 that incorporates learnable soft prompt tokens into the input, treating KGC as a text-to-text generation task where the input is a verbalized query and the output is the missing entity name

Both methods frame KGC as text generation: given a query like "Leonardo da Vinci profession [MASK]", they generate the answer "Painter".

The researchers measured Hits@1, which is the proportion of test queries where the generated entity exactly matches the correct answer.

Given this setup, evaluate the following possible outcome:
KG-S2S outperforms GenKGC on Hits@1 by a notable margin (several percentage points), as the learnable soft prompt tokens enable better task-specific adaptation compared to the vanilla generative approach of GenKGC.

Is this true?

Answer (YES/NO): YES